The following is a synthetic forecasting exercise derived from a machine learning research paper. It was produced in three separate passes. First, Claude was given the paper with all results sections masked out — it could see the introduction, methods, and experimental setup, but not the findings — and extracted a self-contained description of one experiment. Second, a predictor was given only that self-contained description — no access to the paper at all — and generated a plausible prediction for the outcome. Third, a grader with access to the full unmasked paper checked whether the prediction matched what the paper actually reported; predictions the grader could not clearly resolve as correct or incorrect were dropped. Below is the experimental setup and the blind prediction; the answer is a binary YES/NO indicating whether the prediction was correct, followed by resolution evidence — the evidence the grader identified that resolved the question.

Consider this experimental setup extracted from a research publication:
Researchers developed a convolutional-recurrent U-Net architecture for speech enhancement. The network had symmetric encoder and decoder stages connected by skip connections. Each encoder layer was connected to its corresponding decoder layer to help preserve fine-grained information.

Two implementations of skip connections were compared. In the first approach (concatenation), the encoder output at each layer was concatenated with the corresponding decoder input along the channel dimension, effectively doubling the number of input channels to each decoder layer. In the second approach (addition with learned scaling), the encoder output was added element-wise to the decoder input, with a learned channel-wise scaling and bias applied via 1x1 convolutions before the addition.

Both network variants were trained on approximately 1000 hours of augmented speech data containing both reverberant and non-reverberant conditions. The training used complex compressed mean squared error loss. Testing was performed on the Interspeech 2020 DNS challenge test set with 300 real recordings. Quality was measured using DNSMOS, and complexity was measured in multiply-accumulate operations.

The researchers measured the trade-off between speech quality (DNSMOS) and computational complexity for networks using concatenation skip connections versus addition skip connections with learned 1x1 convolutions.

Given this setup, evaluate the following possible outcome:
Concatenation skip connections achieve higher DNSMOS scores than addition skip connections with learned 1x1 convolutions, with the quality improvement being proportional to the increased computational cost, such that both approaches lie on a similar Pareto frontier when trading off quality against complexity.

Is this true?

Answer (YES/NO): NO